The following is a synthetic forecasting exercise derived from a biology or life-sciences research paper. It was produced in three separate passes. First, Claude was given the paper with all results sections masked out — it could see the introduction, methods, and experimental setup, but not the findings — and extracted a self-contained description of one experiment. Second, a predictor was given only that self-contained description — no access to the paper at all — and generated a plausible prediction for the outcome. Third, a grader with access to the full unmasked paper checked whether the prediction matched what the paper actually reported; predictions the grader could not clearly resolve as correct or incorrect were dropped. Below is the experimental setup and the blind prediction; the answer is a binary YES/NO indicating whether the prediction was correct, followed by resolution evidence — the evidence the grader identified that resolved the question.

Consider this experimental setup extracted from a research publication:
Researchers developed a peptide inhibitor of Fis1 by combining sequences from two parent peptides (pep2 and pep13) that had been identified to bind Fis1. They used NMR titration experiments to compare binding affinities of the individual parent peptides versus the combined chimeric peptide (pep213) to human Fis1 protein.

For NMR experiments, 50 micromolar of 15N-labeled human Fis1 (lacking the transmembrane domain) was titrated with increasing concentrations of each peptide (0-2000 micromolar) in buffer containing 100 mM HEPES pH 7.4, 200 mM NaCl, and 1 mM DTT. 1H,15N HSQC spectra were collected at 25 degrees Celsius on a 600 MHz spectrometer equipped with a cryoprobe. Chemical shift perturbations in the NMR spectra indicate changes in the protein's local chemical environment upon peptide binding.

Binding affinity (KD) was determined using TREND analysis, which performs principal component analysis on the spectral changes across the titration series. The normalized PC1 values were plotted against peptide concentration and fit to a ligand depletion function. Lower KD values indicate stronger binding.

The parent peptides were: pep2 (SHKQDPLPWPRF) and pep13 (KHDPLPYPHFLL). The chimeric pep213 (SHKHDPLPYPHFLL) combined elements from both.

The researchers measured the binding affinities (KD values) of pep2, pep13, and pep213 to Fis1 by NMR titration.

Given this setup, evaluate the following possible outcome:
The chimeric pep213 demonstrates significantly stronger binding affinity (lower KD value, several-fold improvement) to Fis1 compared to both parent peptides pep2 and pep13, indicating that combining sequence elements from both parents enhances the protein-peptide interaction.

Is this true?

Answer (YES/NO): YES